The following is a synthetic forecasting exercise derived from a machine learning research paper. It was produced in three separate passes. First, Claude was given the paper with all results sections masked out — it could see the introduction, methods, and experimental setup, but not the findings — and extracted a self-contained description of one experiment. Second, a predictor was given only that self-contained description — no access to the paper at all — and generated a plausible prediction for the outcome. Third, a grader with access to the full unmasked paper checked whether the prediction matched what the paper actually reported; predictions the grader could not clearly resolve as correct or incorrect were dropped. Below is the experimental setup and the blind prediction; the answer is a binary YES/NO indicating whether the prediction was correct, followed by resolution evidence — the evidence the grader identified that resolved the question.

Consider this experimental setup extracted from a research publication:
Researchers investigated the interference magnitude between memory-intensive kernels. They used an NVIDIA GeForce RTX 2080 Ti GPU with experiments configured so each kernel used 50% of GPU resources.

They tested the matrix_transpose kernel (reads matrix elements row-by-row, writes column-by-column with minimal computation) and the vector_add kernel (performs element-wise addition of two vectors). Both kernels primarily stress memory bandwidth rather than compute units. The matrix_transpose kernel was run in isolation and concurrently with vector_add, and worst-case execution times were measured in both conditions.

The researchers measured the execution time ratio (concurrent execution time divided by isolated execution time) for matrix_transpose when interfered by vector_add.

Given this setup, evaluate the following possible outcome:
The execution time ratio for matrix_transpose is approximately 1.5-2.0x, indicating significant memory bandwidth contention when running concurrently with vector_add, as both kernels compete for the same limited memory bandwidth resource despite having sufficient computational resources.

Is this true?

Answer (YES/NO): NO